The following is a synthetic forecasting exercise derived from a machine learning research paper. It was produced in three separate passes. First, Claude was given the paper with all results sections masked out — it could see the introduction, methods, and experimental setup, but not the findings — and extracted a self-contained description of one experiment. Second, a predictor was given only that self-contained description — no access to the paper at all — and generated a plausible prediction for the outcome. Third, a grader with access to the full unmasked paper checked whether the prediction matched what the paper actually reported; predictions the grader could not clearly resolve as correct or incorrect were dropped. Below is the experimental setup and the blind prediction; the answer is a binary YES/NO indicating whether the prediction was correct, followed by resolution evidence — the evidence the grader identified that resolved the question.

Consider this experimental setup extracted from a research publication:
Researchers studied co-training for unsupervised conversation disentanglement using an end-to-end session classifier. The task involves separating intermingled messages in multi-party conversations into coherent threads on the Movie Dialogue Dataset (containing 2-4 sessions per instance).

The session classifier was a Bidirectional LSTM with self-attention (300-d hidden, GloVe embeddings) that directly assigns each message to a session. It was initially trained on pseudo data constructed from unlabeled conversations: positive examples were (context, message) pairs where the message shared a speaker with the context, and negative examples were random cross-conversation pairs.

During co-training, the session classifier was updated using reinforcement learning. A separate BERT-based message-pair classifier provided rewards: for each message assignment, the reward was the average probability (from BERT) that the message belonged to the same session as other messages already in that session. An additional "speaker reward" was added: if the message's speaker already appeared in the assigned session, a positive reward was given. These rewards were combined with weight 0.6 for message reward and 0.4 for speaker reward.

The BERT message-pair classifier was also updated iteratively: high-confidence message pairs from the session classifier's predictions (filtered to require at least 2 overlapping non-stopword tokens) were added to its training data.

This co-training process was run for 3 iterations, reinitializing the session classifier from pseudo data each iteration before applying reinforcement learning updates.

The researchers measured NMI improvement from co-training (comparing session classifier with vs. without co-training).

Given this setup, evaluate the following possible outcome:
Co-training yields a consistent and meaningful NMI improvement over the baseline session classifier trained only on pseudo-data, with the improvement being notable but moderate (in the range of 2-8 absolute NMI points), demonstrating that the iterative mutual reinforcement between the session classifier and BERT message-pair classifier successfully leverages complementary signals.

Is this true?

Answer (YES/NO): YES